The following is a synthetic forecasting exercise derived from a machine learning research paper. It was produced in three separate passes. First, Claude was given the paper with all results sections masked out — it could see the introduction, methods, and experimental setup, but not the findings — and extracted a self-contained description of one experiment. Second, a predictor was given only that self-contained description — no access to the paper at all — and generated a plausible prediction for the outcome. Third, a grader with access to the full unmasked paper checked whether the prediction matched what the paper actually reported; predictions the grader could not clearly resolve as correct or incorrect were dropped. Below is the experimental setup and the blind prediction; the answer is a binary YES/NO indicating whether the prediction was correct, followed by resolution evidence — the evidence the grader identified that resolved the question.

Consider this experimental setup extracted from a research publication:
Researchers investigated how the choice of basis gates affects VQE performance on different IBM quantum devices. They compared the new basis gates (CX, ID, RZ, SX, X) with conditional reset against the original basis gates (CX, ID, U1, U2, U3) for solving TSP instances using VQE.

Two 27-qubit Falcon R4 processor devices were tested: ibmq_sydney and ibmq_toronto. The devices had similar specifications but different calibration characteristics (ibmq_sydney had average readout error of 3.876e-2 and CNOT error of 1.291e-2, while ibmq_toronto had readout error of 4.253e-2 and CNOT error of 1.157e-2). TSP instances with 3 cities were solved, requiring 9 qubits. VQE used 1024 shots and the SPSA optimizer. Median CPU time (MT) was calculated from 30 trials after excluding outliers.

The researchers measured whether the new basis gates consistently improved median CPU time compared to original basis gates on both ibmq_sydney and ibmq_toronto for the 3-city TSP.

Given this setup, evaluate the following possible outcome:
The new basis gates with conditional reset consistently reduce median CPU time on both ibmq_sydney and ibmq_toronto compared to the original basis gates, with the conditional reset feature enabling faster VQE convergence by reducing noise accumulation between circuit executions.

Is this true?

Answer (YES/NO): NO